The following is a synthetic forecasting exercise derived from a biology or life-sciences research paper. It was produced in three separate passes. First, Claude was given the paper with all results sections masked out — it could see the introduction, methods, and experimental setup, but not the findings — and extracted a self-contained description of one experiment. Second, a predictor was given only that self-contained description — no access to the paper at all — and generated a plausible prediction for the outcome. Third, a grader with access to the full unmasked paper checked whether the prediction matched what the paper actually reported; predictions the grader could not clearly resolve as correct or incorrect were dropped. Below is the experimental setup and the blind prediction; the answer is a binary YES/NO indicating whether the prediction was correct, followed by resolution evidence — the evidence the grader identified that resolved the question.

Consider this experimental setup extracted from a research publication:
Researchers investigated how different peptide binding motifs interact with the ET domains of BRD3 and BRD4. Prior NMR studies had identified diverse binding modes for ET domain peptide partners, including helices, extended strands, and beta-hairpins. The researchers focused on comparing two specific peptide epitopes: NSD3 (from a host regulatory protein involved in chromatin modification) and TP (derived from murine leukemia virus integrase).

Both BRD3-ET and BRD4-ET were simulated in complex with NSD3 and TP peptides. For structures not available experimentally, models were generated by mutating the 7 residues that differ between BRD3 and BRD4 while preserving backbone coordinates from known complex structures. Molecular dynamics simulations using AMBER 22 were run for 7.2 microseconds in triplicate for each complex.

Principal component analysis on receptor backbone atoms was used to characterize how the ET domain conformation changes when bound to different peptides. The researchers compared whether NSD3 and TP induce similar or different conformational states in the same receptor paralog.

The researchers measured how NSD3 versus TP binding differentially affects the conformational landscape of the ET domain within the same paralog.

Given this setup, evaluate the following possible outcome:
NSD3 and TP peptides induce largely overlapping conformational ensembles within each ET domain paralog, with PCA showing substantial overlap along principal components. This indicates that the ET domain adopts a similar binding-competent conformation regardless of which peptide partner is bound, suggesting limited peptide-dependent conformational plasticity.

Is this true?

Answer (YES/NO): YES